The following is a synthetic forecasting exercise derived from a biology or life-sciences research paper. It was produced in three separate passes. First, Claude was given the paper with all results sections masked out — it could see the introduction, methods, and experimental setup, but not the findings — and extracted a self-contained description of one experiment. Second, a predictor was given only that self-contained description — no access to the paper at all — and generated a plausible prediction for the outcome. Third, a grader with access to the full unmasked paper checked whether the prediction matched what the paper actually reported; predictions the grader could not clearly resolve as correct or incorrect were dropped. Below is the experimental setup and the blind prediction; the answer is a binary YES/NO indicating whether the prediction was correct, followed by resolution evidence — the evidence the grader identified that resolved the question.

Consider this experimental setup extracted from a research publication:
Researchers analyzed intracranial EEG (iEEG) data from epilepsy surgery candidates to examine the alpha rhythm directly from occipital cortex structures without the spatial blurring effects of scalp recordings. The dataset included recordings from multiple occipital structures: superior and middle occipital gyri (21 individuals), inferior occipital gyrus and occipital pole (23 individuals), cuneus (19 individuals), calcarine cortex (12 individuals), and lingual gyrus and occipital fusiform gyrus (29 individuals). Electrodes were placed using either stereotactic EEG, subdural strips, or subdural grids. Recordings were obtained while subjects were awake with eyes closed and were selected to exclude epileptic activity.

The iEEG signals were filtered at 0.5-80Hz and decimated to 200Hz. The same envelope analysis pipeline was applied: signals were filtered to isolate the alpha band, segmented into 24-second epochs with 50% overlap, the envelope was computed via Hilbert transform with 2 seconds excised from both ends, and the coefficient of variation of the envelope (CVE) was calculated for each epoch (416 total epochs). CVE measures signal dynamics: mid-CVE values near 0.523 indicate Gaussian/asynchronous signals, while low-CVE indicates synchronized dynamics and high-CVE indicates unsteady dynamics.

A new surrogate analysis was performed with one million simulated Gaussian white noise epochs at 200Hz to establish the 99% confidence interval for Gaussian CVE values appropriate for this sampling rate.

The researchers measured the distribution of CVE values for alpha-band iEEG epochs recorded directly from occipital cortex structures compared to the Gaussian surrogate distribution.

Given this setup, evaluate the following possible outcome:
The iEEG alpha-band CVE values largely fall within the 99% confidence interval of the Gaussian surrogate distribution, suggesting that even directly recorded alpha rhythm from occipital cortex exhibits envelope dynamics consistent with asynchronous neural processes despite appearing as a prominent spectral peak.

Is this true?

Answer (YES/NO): YES